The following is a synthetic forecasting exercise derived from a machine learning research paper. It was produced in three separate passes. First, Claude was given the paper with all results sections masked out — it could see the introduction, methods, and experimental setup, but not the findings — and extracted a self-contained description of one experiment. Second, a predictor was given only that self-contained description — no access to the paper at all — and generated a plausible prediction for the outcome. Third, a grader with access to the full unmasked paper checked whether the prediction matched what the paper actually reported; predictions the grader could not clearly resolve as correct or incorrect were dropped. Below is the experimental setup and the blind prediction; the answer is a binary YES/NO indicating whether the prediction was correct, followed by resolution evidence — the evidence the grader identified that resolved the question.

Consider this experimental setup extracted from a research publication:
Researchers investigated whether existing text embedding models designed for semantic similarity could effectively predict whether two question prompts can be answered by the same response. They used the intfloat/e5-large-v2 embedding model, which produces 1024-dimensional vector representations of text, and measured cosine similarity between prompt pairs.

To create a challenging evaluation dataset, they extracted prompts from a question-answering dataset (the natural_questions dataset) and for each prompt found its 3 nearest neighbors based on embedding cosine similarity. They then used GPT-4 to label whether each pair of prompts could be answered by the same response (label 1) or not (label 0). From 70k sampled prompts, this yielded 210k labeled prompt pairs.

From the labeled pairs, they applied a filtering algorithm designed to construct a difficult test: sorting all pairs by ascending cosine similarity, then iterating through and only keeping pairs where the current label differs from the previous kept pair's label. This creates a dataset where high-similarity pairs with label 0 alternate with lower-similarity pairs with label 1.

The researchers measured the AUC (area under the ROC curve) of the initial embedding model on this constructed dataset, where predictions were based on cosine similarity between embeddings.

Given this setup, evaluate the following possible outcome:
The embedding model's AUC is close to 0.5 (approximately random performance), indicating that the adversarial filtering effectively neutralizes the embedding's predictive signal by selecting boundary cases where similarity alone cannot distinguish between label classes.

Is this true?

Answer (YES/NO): YES